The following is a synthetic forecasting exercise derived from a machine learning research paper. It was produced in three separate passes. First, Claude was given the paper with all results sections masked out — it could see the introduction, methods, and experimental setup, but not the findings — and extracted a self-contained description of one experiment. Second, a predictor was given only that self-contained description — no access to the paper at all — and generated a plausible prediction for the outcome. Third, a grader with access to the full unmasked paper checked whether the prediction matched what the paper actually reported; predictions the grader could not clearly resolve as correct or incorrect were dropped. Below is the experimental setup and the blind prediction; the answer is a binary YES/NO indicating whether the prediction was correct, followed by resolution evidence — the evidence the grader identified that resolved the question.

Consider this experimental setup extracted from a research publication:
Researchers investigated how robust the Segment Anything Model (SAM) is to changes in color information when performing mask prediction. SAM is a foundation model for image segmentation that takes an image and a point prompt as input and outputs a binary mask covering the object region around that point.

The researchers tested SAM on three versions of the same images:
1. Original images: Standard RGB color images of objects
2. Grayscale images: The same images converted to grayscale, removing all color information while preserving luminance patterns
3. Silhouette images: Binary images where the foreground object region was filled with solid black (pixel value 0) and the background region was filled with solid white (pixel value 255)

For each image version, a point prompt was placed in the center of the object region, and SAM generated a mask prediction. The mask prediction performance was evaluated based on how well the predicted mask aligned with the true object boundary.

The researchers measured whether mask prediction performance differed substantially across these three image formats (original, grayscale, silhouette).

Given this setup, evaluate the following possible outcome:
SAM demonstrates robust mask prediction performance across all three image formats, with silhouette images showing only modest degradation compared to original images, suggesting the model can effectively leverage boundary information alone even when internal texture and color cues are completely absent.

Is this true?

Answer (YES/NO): NO